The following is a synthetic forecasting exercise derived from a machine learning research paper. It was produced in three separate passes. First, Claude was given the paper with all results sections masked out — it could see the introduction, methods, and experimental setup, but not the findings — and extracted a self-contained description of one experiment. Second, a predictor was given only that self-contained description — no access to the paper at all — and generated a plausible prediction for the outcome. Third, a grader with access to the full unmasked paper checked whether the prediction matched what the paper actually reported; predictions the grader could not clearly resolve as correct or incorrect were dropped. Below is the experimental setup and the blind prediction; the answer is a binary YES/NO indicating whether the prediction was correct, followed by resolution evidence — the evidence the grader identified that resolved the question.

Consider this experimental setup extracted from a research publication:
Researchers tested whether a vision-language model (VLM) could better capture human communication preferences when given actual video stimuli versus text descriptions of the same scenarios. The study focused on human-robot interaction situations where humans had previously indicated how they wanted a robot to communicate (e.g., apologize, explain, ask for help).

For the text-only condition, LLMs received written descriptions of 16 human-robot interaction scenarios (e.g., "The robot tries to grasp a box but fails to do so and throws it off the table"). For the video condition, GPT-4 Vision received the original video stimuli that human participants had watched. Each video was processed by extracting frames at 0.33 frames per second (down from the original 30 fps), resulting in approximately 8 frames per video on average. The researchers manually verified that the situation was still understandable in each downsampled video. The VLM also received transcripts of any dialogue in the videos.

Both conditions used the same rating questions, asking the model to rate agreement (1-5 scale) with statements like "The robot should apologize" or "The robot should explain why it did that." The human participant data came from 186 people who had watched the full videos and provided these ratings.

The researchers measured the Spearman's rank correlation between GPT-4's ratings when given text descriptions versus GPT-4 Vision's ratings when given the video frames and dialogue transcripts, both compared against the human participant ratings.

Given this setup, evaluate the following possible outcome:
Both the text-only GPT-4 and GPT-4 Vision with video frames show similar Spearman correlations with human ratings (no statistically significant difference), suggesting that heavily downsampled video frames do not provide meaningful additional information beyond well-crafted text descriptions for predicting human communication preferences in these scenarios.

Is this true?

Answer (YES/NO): NO